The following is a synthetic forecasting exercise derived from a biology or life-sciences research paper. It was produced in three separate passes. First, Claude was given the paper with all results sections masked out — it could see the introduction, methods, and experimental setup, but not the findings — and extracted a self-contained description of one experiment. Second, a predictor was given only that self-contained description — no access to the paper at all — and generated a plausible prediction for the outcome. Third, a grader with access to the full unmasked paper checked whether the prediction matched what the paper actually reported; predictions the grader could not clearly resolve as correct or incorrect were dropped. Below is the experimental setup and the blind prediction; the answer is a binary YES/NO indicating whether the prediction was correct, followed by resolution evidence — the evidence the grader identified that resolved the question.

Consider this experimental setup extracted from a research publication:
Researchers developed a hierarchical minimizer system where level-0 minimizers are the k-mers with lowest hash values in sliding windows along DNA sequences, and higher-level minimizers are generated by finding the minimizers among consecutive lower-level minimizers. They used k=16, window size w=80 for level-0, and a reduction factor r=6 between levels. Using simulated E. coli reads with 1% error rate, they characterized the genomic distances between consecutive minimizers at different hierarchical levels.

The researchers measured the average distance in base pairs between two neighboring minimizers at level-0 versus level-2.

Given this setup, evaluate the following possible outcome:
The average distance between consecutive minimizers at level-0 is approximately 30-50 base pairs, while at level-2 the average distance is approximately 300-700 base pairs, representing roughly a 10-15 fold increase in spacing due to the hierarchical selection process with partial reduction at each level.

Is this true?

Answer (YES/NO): YES